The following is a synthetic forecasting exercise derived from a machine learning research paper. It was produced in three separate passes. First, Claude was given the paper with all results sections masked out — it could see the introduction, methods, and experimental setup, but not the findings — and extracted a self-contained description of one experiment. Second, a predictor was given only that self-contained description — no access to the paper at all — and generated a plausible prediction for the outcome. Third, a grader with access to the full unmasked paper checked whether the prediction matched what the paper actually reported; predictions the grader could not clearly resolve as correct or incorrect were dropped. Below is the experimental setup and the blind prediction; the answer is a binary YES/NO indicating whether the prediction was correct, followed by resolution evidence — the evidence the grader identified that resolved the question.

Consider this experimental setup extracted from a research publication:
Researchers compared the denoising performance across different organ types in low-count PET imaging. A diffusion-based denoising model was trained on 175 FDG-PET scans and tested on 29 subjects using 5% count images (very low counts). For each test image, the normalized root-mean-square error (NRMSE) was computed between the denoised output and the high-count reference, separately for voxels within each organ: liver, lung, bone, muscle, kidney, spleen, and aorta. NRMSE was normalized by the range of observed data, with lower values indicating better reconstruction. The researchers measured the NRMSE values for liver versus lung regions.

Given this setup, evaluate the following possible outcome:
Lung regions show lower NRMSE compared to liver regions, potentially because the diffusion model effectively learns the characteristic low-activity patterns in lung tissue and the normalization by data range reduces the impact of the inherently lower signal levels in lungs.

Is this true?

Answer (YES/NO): NO